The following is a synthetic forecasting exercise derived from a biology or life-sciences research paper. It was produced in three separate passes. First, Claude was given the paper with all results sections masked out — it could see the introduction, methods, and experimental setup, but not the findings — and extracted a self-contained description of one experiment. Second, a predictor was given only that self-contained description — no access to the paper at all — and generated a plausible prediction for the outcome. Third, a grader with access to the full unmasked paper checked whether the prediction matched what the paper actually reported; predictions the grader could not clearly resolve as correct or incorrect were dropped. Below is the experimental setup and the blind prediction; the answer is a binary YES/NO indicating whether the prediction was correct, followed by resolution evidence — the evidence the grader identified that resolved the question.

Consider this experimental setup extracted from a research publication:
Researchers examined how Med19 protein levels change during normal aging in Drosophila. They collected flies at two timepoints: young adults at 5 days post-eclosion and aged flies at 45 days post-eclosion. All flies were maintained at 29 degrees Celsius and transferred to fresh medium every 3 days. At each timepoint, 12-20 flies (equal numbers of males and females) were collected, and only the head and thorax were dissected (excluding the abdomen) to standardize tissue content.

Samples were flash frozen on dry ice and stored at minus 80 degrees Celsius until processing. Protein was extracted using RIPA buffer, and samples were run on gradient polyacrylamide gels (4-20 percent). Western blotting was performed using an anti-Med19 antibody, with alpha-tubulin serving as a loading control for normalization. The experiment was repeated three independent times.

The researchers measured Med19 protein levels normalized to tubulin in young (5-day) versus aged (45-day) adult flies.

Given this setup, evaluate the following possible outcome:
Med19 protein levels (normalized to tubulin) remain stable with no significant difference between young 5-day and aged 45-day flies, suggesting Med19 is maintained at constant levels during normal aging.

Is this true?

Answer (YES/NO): NO